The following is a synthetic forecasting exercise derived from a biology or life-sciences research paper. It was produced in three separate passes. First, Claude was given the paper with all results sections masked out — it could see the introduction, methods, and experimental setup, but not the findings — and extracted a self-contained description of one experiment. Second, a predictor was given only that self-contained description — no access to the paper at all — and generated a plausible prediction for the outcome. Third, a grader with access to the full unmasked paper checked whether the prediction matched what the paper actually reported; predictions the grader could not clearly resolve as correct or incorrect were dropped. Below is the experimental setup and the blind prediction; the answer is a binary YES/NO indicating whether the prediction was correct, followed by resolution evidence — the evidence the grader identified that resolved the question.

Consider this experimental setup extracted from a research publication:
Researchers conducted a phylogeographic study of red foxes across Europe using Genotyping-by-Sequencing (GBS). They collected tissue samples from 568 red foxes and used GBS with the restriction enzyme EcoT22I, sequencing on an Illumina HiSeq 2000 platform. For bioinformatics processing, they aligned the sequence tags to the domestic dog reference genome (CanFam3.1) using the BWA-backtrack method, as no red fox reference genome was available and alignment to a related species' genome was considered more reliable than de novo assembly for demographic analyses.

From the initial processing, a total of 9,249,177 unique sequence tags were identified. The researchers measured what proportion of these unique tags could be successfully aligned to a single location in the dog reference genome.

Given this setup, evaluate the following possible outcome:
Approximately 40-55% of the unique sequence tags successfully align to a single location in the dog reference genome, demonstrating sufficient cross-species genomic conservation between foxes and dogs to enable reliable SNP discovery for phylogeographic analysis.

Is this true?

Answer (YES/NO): NO